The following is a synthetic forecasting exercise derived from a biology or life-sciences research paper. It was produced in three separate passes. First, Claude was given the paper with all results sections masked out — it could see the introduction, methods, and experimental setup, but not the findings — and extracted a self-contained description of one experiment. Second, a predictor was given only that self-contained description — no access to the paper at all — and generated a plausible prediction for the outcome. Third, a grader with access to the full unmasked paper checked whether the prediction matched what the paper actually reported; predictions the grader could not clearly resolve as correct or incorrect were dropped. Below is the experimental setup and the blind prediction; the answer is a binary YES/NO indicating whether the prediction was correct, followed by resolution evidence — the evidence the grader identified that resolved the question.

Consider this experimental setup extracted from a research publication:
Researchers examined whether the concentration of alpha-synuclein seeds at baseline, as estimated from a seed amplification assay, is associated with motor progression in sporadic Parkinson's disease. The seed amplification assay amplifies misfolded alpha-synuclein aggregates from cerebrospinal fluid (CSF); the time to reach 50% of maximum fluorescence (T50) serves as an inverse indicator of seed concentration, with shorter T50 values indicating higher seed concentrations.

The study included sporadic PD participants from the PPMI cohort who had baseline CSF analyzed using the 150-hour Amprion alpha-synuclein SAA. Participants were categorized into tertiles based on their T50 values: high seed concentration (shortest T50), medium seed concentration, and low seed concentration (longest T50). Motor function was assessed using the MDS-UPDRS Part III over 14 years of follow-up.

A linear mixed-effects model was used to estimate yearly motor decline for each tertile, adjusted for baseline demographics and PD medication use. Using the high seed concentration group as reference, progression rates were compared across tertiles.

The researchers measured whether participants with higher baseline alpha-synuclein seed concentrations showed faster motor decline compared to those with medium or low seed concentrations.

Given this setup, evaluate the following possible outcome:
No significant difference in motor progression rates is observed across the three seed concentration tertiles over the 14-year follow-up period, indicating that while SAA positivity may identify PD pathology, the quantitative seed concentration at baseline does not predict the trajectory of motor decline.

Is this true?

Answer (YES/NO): YES